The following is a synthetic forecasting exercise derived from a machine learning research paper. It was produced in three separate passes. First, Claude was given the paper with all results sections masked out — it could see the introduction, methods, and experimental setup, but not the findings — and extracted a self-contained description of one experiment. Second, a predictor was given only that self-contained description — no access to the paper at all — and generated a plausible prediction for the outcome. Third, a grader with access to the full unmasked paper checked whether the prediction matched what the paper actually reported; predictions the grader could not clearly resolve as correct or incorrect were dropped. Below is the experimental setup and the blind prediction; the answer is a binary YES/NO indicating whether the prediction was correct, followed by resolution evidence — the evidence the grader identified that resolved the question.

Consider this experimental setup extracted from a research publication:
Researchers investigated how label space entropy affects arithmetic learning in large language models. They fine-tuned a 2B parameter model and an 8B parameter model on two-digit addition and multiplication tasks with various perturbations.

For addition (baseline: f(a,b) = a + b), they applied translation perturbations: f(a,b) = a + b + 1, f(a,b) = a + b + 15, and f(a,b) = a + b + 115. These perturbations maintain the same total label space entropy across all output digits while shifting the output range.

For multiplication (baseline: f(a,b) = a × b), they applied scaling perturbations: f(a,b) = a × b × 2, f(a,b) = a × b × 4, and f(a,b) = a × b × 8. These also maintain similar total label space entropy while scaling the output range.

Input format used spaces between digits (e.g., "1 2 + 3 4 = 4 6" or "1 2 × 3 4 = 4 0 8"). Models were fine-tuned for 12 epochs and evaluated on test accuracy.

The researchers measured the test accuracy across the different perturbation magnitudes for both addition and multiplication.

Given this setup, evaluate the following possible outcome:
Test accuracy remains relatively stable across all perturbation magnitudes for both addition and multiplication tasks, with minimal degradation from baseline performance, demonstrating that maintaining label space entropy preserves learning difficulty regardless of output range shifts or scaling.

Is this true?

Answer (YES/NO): YES